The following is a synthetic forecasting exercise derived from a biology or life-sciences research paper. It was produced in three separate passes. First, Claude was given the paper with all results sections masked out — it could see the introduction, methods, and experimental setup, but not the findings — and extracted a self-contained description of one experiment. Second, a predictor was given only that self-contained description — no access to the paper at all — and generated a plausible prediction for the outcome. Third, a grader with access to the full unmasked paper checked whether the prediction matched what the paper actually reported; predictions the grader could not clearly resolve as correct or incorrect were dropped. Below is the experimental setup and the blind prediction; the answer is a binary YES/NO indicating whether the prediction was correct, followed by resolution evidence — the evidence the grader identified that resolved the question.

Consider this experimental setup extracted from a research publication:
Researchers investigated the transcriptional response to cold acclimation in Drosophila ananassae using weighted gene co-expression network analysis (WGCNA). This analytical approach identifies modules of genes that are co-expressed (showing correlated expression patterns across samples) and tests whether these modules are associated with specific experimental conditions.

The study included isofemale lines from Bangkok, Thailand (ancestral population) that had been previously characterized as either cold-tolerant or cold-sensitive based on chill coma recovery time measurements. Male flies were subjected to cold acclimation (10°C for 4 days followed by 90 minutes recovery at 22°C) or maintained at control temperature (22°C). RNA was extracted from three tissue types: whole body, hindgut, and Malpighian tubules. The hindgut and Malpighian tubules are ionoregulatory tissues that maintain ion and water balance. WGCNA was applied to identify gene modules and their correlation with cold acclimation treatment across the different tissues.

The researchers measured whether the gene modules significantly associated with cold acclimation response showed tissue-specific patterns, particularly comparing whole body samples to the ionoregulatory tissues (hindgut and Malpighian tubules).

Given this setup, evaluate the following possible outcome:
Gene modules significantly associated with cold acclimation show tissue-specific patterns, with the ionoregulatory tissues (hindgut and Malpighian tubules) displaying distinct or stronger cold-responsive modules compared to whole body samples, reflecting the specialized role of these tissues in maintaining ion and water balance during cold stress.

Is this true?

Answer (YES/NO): NO